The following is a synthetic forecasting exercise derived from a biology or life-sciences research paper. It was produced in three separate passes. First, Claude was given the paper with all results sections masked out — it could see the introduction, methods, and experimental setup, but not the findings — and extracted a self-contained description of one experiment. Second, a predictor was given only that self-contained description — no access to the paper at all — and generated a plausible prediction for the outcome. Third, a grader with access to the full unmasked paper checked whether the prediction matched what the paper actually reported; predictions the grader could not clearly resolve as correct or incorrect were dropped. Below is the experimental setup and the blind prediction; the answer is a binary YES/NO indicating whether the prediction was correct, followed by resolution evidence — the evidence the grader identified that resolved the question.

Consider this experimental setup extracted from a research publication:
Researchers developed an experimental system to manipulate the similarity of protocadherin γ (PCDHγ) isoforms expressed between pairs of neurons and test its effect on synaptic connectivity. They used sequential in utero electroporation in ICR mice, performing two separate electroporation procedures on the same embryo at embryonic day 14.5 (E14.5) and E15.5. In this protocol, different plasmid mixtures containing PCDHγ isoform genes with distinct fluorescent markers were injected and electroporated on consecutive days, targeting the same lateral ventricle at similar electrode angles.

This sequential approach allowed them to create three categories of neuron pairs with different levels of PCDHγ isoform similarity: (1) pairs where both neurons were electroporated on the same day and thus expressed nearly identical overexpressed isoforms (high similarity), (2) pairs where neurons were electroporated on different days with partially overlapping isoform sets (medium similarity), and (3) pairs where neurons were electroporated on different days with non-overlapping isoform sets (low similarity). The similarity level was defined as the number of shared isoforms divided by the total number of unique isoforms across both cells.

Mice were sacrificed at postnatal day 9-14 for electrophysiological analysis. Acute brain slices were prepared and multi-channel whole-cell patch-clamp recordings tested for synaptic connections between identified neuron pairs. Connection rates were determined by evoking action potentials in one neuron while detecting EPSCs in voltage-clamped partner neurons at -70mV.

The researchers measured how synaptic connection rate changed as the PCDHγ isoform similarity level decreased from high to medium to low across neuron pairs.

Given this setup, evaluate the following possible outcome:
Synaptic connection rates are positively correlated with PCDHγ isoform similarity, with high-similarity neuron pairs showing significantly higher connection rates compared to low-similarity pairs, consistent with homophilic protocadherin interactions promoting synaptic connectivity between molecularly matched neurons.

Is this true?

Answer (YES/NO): NO